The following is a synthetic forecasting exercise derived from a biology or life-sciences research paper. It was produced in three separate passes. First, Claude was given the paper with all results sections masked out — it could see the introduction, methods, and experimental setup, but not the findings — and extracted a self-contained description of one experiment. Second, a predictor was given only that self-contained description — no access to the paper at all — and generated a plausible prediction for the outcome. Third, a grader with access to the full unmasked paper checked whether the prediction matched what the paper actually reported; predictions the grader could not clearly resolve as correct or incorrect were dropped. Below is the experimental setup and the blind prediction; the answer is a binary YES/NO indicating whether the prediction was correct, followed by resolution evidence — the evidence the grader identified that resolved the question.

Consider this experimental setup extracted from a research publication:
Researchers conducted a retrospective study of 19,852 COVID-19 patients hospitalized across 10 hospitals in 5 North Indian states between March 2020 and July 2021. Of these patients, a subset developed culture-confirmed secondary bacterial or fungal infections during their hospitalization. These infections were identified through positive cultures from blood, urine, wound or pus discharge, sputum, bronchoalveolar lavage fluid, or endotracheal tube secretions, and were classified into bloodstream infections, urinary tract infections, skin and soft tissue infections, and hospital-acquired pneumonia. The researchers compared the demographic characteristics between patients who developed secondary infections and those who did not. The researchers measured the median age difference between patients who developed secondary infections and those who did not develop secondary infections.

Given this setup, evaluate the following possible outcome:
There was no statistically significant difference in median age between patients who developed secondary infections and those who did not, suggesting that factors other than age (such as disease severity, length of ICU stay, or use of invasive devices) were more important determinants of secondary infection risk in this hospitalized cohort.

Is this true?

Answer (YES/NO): NO